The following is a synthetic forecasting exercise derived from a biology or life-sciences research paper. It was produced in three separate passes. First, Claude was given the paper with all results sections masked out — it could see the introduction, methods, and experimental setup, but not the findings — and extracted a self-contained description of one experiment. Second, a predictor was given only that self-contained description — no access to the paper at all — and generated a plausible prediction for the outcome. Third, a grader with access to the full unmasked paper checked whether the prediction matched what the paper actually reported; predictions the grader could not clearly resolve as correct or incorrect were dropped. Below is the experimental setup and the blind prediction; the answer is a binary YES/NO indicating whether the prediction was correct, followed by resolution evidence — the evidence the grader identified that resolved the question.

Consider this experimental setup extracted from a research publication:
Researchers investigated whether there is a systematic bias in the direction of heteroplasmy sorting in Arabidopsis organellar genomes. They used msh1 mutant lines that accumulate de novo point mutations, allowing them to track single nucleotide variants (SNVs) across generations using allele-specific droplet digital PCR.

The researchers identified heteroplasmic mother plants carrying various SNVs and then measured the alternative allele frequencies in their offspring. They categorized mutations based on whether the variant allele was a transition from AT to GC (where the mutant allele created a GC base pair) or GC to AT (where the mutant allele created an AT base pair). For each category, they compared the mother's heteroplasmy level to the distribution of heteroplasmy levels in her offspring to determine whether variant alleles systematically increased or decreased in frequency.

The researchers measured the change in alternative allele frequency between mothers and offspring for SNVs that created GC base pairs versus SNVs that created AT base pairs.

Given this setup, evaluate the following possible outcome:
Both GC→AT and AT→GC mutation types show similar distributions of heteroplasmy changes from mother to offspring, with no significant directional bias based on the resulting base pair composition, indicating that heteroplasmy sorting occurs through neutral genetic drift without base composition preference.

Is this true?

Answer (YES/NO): NO